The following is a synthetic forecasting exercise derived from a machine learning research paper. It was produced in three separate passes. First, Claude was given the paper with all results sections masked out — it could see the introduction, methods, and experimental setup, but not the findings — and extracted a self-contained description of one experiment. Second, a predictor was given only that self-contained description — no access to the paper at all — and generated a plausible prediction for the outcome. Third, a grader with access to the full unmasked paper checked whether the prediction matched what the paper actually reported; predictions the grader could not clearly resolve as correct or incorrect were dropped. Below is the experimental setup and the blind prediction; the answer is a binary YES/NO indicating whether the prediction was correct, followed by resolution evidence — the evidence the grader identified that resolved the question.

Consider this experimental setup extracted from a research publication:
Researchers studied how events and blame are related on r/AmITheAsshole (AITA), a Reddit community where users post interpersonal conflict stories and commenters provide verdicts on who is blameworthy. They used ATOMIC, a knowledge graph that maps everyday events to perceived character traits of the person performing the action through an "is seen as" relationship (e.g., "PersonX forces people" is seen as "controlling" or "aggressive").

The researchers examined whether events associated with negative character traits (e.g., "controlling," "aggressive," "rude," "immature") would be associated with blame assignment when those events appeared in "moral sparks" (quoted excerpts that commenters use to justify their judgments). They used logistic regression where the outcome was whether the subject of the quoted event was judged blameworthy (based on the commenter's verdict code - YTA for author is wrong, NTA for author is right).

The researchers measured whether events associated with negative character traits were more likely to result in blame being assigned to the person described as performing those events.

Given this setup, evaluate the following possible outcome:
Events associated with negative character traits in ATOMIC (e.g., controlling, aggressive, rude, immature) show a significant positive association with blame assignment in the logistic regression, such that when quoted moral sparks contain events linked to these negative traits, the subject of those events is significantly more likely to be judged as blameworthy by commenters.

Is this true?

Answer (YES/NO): NO